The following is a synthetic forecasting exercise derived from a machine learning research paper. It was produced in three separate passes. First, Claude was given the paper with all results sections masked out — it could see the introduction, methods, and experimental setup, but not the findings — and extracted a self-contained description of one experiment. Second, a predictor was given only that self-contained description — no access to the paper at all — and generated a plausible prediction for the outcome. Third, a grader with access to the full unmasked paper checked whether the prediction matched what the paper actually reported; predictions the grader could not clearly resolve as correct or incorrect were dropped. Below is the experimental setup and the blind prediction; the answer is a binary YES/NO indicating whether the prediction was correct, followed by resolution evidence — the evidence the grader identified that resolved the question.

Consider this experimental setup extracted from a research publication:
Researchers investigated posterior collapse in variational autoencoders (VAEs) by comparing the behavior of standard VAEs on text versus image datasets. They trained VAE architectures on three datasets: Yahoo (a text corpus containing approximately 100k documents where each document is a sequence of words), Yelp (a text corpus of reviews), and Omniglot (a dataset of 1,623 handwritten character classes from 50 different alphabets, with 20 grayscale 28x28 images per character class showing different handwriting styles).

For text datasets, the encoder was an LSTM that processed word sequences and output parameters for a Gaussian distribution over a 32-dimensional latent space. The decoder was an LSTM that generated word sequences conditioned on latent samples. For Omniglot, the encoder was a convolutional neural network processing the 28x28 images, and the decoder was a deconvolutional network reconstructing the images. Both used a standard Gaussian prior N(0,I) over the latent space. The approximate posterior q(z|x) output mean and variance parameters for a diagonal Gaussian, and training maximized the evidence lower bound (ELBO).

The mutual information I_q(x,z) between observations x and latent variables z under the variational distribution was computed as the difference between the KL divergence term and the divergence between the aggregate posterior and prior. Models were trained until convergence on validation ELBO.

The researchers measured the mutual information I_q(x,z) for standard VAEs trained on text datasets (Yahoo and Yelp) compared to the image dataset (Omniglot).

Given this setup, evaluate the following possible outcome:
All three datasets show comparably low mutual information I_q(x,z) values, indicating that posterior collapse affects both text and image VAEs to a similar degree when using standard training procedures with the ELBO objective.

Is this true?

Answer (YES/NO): NO